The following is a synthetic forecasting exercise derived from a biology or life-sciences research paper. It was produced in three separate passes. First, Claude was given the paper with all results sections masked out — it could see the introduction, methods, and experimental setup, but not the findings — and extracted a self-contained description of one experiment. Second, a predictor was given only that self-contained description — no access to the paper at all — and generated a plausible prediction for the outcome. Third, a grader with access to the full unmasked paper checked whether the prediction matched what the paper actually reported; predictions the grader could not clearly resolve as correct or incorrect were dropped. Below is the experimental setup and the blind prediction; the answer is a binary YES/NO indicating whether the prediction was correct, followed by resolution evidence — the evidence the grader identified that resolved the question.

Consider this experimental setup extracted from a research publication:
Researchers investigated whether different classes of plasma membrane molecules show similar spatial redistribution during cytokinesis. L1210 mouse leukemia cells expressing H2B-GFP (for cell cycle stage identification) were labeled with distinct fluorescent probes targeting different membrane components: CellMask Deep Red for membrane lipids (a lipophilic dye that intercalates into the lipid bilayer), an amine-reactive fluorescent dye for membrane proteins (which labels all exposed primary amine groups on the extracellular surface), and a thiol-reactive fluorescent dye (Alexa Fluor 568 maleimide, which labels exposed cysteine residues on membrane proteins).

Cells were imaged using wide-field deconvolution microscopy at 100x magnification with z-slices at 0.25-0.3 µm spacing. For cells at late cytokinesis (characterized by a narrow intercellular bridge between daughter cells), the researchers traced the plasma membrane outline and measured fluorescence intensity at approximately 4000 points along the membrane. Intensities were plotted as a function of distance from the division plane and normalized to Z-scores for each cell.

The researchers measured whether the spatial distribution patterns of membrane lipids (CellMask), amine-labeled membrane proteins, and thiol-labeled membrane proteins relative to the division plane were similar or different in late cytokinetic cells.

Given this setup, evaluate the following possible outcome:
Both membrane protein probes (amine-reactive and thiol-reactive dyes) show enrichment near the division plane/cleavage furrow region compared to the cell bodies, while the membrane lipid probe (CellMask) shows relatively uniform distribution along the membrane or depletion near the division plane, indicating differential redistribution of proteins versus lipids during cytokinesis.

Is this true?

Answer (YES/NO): NO